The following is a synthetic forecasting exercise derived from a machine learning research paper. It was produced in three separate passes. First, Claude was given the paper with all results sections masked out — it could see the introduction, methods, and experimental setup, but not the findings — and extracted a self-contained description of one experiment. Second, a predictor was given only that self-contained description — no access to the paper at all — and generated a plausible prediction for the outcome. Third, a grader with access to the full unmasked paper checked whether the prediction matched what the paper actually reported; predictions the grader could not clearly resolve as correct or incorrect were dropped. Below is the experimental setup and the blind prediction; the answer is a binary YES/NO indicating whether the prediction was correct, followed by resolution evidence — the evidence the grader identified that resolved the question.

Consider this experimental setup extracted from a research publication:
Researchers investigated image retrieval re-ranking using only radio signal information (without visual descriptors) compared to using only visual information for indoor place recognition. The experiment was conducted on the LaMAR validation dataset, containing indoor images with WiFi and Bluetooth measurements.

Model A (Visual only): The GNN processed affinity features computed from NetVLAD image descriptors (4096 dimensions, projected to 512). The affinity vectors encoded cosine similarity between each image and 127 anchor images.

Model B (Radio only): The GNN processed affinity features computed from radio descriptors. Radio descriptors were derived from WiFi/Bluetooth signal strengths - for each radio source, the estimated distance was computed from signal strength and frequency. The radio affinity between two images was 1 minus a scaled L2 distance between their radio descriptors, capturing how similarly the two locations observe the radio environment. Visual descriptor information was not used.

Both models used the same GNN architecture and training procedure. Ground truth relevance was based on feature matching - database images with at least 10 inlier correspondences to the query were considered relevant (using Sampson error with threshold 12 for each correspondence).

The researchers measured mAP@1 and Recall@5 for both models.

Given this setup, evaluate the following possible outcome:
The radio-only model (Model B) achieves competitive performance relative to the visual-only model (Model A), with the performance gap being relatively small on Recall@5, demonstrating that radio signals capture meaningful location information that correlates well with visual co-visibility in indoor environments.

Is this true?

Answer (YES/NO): NO